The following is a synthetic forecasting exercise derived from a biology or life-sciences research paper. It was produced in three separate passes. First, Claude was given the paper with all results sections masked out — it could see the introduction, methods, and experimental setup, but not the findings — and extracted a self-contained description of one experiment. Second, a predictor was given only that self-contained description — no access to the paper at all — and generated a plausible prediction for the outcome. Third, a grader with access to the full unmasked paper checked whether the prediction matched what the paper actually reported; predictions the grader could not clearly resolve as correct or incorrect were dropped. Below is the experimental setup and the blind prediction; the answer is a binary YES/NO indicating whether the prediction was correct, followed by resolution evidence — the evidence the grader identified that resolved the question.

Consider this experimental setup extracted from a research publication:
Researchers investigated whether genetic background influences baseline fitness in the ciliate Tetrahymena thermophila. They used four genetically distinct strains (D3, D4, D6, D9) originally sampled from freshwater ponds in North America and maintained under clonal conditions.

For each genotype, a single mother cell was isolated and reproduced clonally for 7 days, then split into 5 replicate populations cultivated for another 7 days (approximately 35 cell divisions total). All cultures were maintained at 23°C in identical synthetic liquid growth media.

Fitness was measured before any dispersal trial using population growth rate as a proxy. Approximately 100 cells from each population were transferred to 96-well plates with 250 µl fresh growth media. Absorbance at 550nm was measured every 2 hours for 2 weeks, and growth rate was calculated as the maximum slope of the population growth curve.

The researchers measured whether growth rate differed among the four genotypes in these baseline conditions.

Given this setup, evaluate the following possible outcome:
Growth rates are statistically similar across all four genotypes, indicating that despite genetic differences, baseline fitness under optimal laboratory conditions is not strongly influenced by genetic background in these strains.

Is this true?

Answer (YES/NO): NO